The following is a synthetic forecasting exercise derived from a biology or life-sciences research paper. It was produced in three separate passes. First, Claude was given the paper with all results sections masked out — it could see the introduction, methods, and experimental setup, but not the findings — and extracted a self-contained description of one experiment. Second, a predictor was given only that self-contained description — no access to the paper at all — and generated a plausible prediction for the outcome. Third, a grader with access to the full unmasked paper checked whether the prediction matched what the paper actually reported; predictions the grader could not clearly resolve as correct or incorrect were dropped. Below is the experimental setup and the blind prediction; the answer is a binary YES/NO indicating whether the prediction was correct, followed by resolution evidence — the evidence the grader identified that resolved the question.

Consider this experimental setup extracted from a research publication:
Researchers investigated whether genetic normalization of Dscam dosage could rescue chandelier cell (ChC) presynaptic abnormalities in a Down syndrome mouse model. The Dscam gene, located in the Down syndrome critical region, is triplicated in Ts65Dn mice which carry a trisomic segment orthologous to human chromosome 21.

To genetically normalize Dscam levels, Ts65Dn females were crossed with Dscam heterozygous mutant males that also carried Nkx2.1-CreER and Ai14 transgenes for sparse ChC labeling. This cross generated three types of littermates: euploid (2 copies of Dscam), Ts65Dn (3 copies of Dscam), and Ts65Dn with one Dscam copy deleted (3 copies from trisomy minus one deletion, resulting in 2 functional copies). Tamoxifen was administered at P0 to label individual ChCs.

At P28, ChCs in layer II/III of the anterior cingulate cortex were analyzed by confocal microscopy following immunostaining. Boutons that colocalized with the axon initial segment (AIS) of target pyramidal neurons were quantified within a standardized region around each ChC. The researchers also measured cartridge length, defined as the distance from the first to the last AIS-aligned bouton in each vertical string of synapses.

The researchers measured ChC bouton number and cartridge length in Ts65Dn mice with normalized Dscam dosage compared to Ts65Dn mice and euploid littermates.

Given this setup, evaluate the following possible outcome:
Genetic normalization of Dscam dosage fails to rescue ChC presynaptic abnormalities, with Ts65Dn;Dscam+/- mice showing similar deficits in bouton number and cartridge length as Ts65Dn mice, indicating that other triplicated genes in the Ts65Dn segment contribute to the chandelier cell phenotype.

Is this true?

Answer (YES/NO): NO